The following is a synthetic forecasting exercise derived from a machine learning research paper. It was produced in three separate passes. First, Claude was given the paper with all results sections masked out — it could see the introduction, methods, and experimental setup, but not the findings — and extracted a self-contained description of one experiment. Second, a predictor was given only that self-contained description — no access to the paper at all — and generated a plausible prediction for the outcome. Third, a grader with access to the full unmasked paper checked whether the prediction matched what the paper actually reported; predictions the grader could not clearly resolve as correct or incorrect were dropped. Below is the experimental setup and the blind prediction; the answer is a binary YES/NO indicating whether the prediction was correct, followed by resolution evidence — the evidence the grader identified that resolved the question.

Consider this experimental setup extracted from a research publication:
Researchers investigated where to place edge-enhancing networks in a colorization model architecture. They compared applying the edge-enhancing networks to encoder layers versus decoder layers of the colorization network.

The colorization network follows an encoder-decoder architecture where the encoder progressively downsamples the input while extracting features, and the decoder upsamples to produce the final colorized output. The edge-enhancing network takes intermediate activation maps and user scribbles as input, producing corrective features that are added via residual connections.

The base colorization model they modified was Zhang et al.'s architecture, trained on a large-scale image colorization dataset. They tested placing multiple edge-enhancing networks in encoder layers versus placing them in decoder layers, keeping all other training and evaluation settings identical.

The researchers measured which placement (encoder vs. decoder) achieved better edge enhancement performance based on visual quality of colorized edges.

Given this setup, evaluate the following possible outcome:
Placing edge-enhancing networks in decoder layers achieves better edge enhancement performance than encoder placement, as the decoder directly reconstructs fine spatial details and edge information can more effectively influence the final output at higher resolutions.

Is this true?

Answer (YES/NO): NO